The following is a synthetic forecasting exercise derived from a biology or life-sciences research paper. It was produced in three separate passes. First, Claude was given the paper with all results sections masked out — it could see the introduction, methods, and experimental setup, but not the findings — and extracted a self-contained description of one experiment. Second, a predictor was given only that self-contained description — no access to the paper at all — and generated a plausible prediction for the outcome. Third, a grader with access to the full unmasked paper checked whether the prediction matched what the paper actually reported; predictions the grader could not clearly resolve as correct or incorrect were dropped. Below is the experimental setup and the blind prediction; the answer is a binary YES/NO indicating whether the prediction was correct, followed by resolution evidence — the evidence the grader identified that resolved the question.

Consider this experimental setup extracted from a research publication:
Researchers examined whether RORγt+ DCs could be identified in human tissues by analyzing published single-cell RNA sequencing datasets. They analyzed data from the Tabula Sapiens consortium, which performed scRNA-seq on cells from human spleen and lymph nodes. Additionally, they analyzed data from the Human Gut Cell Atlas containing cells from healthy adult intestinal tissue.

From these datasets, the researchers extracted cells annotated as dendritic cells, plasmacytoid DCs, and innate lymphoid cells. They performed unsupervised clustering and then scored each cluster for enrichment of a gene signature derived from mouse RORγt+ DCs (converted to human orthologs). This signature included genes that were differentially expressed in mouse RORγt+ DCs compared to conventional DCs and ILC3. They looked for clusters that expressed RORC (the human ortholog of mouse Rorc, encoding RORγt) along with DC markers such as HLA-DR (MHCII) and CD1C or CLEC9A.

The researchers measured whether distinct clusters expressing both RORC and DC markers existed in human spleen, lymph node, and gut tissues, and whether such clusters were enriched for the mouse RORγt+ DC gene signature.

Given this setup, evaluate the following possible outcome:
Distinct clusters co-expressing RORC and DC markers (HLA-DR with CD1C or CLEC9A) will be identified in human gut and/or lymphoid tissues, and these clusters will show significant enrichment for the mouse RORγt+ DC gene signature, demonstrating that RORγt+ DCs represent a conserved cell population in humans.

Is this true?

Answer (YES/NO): YES